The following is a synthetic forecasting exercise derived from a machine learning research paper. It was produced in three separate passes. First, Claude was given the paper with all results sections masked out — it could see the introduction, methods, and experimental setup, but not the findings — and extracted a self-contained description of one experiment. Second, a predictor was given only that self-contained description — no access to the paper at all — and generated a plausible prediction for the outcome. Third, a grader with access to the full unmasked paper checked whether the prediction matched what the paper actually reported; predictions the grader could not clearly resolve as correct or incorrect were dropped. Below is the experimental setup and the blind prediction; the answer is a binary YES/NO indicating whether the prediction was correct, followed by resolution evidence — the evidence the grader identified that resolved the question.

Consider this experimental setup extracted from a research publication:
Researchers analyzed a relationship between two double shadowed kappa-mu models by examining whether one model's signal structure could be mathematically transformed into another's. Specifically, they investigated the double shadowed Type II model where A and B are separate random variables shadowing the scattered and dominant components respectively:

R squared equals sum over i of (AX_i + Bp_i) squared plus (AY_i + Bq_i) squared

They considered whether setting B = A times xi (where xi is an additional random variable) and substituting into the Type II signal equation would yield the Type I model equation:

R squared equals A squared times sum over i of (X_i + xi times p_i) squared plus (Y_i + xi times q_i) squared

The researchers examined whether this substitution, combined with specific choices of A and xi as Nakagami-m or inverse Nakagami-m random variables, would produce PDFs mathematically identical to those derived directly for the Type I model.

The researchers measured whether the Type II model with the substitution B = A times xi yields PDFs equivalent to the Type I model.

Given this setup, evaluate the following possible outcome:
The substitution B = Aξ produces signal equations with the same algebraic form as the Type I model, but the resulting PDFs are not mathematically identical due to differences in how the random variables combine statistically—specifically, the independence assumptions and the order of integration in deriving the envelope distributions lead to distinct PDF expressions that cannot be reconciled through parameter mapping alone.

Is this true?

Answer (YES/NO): NO